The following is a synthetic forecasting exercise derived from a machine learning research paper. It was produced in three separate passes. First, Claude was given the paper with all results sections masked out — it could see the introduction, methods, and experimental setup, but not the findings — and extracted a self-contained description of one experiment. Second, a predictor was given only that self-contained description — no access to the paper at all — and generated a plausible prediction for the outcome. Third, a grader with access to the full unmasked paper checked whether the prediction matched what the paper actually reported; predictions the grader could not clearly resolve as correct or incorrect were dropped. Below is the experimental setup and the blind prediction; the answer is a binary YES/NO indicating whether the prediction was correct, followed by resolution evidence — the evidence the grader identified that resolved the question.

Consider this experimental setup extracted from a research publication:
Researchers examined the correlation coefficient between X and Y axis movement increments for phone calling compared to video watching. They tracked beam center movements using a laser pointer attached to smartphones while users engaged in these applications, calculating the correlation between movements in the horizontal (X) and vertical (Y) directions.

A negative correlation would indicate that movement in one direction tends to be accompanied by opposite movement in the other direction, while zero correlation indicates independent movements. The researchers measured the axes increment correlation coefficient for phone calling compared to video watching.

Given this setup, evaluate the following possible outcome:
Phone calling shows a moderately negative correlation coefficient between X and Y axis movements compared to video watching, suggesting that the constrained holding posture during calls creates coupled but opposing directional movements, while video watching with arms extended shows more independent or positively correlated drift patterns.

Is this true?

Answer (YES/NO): YES